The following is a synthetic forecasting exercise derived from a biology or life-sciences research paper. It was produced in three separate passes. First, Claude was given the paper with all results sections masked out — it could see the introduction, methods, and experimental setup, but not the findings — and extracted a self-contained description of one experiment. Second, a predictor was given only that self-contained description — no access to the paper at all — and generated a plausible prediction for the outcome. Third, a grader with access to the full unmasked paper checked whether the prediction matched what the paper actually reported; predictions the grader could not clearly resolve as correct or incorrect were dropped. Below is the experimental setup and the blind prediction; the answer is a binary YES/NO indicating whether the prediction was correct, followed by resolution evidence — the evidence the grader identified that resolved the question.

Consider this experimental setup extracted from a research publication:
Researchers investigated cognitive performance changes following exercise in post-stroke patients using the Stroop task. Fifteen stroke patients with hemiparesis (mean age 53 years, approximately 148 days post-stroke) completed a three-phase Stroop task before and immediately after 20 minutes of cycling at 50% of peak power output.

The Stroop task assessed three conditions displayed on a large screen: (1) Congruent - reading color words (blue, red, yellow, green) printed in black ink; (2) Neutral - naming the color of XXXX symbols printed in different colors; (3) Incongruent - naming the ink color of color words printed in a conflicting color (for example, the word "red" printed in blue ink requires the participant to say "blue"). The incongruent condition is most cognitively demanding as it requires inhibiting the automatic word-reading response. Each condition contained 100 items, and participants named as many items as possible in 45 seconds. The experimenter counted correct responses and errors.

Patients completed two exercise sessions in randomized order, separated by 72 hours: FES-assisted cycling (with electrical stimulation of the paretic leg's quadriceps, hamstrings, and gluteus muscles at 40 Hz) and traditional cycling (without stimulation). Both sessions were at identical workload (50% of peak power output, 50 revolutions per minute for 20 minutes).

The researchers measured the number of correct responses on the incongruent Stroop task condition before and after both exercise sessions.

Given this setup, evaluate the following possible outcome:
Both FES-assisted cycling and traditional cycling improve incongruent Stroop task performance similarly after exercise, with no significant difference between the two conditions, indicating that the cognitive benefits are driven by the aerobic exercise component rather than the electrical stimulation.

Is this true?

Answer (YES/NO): NO